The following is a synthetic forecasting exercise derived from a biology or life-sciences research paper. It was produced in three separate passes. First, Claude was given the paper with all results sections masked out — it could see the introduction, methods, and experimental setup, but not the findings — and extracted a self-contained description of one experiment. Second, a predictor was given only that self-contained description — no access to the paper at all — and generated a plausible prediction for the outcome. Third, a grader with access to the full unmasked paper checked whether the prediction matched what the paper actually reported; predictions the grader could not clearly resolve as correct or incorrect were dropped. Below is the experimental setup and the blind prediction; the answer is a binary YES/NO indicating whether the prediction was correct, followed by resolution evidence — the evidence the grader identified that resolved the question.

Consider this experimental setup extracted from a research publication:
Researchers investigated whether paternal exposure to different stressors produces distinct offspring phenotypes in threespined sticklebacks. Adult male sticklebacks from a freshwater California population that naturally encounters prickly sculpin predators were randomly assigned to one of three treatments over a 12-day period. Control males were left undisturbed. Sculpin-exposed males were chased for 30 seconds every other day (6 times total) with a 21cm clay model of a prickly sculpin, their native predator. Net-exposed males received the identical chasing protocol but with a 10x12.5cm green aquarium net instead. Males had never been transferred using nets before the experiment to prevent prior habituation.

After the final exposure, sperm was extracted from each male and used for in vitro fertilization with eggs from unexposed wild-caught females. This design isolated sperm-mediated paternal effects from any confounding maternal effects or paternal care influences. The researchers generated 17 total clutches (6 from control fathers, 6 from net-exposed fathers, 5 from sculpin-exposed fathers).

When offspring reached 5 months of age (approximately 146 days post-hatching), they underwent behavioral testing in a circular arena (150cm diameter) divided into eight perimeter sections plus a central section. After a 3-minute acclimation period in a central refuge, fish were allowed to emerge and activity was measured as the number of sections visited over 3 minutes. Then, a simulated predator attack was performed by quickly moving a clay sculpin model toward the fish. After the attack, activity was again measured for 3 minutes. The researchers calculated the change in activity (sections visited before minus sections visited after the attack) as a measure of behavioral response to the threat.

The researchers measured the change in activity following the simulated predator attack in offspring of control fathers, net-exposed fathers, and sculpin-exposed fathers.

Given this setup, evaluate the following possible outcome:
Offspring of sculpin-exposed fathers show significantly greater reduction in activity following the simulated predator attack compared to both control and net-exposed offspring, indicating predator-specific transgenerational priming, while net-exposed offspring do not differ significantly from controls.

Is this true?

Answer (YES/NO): NO